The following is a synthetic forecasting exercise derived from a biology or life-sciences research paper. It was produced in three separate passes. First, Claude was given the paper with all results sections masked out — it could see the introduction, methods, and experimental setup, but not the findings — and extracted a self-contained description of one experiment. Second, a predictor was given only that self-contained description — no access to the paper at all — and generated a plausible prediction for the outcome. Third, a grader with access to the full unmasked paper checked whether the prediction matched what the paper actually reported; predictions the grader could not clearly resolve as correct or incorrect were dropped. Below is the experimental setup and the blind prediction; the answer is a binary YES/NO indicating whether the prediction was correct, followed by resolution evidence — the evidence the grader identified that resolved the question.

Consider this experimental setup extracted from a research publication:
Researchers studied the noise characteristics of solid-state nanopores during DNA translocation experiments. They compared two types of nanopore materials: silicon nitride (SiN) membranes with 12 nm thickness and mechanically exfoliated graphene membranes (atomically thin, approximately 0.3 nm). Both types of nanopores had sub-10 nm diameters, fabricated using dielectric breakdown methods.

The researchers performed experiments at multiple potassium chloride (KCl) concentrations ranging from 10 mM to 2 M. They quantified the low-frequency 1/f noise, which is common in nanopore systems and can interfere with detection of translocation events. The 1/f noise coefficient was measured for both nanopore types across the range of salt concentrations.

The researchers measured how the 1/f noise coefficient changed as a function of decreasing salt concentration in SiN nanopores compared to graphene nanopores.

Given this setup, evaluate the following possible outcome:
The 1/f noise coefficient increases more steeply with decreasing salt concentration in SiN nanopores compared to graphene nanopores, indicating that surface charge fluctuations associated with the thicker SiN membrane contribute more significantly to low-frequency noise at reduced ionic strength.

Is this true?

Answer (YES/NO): YES